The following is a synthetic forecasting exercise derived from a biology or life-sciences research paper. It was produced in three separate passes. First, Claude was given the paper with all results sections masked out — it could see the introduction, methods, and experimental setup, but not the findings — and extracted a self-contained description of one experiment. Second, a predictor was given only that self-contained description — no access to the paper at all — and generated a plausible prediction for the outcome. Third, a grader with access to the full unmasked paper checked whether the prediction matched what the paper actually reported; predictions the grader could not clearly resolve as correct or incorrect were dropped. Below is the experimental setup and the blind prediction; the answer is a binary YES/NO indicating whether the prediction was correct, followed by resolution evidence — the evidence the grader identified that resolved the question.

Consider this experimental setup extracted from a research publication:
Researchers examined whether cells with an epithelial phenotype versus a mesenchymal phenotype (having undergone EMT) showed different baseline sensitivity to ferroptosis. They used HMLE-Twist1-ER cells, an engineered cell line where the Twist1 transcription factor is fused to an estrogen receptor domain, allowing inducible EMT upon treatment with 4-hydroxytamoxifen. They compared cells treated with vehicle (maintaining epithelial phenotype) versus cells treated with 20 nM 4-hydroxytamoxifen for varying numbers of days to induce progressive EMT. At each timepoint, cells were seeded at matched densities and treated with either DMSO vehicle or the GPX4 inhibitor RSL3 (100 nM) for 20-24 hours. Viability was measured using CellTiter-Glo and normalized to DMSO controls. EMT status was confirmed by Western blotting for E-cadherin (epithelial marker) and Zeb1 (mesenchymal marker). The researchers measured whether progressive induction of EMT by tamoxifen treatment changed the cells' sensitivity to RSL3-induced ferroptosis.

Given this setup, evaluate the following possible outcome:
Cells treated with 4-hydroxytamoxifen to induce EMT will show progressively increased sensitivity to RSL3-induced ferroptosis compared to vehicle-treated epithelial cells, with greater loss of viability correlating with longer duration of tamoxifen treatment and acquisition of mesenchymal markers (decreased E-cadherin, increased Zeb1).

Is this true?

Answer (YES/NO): NO